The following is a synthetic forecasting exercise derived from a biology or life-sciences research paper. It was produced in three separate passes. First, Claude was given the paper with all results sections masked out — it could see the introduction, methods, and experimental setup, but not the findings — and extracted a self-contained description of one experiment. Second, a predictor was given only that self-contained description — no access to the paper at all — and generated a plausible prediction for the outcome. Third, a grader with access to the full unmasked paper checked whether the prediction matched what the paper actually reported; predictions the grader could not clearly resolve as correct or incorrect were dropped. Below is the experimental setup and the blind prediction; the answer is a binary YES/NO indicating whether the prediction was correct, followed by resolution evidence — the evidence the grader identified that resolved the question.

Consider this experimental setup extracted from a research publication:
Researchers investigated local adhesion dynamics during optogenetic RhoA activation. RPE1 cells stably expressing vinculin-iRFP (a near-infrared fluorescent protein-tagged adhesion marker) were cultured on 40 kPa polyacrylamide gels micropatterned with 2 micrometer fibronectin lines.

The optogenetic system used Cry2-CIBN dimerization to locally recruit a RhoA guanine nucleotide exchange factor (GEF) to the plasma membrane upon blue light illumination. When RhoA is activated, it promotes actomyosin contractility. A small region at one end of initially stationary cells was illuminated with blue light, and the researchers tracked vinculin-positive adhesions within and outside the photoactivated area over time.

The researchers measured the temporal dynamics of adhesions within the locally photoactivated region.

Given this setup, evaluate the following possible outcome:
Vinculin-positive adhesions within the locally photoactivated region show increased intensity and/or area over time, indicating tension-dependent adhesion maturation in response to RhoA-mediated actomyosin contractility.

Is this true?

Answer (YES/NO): YES